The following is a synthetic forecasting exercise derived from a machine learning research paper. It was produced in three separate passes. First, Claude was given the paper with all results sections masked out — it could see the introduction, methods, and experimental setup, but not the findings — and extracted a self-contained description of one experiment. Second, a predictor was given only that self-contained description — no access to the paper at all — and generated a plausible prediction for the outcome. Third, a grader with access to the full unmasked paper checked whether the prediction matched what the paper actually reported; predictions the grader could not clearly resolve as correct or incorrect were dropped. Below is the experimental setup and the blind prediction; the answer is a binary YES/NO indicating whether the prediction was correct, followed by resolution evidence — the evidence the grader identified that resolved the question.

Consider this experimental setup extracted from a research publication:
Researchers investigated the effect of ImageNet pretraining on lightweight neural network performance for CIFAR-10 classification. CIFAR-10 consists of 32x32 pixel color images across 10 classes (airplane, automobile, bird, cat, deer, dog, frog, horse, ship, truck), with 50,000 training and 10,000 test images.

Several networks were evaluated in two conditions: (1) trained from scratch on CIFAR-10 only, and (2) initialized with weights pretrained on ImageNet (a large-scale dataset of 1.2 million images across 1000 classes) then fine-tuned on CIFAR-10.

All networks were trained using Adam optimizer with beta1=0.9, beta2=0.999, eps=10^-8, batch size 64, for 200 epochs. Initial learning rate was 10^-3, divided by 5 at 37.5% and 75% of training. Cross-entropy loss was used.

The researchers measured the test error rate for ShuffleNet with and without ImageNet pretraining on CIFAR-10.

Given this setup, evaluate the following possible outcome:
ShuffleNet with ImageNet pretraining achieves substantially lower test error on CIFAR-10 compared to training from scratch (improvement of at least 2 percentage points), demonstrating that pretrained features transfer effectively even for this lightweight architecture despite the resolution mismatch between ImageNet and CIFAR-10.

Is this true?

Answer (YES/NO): NO